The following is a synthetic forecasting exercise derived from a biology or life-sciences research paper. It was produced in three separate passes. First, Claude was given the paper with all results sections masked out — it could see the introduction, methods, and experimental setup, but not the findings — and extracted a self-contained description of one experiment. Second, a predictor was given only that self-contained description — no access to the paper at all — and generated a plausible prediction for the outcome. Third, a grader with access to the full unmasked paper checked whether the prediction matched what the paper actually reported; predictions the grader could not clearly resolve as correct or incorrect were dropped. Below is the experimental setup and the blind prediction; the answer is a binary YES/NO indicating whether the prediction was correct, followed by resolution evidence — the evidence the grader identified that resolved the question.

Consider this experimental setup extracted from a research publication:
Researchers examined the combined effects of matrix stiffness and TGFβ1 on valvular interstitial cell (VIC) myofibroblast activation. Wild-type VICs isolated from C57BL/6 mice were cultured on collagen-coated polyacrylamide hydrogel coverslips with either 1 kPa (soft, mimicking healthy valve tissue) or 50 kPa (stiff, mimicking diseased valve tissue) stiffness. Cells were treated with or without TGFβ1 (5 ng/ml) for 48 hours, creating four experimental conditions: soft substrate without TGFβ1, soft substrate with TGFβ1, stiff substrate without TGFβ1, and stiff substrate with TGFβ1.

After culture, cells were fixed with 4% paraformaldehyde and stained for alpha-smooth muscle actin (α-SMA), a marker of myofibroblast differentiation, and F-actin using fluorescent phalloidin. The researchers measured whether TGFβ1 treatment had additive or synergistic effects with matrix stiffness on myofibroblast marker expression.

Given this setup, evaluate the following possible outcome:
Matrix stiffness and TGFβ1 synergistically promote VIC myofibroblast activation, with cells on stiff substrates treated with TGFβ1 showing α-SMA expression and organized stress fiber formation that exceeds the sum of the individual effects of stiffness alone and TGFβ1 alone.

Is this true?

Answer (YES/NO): YES